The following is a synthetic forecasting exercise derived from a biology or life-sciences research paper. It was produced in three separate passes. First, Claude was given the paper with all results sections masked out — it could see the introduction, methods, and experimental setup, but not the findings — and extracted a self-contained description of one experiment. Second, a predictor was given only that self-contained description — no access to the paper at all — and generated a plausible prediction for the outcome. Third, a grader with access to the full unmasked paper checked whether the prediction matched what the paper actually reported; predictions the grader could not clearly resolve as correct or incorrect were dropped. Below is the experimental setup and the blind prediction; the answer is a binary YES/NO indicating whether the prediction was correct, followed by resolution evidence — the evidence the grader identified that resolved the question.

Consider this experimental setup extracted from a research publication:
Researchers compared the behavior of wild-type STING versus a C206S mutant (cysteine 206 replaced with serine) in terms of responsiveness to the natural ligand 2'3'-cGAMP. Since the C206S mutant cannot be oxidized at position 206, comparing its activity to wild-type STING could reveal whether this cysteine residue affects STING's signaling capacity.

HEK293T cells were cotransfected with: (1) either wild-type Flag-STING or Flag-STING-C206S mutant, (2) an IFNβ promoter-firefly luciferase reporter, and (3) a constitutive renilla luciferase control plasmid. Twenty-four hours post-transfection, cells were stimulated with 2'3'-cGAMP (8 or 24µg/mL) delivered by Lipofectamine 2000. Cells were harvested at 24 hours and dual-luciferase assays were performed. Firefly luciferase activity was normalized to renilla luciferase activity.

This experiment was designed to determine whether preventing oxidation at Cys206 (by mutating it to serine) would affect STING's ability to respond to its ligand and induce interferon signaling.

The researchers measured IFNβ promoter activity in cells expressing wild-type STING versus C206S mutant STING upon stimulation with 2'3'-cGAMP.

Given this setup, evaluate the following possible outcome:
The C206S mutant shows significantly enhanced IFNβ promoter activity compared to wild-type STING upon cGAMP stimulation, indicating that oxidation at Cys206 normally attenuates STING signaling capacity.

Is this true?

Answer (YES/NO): YES